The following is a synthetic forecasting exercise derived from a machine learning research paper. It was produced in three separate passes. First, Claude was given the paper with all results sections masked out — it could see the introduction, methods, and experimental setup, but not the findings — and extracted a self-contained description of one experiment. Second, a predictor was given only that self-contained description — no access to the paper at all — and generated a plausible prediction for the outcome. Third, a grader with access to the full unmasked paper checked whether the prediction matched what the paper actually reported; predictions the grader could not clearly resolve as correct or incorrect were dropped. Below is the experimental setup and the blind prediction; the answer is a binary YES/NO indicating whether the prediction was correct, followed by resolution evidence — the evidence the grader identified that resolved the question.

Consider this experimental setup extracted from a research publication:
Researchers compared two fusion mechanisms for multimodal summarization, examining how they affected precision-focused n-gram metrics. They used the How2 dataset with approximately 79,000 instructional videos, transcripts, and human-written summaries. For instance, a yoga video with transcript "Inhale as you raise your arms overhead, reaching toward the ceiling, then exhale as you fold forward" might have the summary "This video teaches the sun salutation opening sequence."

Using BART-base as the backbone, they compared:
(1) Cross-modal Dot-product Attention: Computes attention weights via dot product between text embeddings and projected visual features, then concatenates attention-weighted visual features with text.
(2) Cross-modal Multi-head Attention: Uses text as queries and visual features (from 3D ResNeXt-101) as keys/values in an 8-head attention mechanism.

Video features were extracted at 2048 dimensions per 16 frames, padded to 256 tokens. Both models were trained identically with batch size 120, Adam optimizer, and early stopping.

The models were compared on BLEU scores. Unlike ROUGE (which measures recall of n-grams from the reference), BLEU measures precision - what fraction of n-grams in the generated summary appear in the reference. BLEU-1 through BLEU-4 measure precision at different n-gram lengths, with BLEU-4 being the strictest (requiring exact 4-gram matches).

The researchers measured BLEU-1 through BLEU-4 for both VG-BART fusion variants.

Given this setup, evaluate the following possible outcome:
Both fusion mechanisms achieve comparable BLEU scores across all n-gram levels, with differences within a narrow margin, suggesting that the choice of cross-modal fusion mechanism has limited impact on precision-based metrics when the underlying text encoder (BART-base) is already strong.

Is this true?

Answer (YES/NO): YES